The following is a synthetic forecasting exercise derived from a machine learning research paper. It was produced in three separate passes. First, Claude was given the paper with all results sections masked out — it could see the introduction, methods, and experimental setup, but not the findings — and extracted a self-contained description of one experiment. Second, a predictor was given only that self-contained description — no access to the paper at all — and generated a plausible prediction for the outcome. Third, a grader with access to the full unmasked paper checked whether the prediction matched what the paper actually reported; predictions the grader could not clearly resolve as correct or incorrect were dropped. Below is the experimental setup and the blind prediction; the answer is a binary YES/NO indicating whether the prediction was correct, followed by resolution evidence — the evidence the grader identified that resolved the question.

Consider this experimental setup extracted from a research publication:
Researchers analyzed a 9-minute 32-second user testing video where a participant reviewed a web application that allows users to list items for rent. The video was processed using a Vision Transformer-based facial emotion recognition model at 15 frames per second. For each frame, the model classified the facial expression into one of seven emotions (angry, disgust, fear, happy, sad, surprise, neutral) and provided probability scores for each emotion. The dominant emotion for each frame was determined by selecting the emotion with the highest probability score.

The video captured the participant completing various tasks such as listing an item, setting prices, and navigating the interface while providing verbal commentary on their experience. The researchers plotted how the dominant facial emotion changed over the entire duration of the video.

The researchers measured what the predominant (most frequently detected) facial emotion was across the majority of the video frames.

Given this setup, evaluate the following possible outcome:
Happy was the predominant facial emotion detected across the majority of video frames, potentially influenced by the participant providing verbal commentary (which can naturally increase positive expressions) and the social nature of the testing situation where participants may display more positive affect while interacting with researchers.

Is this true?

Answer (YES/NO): NO